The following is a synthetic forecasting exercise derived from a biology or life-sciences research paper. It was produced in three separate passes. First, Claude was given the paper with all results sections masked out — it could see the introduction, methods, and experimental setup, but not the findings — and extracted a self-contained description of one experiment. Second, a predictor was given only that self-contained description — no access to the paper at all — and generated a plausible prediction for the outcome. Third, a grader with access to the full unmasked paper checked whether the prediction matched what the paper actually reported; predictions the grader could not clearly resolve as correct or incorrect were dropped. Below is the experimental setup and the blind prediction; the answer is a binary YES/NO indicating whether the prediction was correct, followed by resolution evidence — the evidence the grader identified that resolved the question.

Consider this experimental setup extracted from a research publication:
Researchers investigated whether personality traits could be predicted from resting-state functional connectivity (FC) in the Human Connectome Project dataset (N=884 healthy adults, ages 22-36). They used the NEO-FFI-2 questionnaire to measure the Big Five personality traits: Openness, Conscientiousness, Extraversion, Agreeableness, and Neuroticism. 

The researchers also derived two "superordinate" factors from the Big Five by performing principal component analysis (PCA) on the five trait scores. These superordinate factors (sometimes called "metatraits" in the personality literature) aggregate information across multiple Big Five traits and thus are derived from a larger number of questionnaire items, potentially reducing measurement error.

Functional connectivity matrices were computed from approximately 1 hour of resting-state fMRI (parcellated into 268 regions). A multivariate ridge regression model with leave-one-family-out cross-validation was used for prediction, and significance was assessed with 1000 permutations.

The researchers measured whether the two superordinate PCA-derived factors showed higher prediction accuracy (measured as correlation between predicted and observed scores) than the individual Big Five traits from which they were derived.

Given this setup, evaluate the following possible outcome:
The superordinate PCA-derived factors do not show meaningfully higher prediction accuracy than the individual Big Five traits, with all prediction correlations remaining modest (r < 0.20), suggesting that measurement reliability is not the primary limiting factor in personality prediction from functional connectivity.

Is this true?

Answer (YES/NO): NO